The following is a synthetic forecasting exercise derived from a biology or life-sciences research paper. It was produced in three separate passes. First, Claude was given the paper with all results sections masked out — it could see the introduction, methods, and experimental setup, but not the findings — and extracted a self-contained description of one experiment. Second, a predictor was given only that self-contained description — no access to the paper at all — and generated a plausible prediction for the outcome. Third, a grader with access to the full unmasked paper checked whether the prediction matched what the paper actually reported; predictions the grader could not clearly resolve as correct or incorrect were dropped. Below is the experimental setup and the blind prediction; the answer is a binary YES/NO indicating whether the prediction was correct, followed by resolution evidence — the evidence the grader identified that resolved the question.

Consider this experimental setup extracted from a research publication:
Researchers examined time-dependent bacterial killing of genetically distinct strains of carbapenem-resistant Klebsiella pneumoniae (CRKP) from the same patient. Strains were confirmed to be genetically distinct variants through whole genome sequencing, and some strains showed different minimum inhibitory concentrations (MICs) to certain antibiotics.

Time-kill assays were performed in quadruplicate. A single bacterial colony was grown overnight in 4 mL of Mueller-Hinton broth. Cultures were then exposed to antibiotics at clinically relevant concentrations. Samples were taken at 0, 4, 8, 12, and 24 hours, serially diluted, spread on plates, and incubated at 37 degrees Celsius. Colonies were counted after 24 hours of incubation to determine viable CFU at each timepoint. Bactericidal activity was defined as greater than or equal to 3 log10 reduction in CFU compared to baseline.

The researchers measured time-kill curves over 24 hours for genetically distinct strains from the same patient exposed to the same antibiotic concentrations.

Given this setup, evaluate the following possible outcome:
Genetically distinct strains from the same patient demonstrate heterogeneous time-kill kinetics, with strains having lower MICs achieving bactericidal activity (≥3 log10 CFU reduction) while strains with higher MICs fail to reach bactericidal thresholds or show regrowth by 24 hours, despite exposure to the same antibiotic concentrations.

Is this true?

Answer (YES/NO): NO